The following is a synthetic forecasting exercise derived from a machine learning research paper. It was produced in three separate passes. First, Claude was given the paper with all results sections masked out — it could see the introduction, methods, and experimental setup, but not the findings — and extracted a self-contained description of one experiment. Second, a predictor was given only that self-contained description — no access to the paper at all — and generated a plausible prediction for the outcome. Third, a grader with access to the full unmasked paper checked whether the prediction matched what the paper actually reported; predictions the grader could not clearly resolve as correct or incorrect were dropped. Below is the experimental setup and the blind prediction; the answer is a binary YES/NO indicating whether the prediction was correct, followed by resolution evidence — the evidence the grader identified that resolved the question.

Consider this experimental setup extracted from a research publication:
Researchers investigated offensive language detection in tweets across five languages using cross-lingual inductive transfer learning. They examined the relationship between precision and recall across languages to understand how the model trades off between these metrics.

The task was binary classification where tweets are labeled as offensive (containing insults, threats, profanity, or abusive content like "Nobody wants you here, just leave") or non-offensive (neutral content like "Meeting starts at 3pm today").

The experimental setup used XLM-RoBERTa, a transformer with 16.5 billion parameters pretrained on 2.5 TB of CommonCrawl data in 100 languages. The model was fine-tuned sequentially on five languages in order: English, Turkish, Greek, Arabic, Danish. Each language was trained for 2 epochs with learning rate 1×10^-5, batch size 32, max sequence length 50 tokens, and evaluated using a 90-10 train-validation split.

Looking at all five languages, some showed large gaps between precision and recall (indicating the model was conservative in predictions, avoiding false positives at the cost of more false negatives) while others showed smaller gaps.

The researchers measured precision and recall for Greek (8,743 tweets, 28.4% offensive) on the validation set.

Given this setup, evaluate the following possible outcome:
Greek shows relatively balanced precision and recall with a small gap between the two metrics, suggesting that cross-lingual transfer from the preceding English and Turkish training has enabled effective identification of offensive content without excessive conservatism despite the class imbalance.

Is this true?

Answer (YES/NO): NO